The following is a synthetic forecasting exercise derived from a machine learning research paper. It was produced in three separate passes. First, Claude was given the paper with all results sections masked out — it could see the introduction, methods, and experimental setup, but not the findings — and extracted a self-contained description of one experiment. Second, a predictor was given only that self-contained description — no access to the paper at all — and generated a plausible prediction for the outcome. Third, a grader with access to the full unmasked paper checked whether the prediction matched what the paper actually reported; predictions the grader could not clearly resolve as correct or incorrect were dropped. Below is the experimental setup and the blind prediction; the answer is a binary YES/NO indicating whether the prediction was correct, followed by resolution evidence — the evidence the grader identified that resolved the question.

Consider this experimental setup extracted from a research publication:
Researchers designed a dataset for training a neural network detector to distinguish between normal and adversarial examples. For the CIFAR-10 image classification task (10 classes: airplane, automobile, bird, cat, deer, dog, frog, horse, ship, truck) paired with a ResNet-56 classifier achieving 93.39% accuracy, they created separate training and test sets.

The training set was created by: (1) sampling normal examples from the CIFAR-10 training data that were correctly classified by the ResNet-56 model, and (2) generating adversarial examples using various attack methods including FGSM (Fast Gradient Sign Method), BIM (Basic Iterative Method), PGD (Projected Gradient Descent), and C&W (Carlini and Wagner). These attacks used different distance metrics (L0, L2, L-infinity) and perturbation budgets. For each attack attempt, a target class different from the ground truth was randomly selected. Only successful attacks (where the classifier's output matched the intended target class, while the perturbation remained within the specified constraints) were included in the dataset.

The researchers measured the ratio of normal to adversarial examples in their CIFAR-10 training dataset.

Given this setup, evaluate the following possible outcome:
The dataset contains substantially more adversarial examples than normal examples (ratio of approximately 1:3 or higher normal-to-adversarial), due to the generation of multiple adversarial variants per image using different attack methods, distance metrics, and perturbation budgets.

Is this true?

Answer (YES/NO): NO